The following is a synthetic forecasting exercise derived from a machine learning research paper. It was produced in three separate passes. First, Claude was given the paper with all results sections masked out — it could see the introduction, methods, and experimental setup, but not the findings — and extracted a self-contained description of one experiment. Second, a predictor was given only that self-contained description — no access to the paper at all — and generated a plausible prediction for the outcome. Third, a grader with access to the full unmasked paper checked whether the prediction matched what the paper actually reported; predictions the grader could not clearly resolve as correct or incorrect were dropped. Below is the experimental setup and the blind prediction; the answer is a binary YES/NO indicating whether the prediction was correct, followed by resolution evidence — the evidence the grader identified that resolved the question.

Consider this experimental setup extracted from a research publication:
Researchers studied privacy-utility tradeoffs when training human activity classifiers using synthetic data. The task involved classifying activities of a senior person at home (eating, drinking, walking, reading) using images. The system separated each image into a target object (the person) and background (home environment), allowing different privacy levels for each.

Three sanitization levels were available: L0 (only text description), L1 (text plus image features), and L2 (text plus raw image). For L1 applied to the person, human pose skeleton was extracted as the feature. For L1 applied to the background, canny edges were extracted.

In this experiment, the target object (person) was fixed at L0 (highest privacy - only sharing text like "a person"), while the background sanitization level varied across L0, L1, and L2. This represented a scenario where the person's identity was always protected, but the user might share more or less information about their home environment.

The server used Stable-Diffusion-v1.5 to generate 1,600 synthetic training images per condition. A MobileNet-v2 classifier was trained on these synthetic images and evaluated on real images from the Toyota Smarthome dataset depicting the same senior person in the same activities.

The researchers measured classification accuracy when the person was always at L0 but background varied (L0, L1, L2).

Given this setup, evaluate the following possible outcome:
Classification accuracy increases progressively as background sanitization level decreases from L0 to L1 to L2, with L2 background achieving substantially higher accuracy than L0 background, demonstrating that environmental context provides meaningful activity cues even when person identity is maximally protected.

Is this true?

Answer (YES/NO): YES